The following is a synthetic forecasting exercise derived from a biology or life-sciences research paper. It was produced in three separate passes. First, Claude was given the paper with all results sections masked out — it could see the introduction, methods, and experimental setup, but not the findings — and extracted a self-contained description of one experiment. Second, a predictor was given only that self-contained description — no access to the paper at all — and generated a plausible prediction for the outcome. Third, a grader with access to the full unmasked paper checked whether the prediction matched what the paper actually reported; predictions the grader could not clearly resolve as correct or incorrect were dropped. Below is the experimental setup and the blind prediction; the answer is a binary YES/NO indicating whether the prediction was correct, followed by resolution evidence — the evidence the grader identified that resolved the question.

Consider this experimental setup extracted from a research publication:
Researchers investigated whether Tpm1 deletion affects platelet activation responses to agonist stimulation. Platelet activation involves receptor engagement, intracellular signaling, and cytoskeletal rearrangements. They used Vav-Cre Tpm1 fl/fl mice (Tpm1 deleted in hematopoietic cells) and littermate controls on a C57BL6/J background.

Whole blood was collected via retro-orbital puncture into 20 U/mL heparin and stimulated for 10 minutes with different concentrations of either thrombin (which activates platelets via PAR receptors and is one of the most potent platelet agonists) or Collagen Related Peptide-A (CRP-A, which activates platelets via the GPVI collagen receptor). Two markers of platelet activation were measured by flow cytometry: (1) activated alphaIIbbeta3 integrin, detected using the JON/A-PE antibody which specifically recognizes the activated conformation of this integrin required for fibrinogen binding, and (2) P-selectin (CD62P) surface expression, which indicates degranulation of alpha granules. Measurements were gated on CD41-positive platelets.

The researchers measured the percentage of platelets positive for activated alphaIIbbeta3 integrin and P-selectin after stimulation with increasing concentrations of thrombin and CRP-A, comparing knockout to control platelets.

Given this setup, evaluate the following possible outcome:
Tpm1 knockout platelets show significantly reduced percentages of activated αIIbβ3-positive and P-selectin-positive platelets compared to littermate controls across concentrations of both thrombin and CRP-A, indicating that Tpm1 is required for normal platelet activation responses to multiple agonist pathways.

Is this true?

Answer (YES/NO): NO